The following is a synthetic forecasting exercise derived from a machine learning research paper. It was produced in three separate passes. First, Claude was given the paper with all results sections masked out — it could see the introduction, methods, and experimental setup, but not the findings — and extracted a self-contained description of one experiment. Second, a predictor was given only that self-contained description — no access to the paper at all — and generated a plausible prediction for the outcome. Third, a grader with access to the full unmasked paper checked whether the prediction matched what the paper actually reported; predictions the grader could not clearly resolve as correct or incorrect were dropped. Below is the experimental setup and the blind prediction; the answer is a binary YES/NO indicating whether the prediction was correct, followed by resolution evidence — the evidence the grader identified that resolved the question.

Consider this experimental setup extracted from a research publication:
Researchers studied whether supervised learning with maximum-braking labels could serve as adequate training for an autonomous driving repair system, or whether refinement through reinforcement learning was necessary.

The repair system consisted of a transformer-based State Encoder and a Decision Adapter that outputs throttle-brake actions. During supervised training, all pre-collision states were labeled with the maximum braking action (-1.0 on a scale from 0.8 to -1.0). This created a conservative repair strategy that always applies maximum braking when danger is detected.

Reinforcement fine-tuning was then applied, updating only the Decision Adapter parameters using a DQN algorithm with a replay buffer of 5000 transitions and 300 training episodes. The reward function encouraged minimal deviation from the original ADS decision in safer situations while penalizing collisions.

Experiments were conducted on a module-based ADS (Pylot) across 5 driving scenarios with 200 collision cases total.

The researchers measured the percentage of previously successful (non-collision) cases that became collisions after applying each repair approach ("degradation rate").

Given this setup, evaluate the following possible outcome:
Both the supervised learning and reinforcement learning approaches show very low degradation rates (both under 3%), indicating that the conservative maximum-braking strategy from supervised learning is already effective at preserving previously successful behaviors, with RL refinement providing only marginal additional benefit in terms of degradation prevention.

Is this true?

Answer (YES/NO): NO